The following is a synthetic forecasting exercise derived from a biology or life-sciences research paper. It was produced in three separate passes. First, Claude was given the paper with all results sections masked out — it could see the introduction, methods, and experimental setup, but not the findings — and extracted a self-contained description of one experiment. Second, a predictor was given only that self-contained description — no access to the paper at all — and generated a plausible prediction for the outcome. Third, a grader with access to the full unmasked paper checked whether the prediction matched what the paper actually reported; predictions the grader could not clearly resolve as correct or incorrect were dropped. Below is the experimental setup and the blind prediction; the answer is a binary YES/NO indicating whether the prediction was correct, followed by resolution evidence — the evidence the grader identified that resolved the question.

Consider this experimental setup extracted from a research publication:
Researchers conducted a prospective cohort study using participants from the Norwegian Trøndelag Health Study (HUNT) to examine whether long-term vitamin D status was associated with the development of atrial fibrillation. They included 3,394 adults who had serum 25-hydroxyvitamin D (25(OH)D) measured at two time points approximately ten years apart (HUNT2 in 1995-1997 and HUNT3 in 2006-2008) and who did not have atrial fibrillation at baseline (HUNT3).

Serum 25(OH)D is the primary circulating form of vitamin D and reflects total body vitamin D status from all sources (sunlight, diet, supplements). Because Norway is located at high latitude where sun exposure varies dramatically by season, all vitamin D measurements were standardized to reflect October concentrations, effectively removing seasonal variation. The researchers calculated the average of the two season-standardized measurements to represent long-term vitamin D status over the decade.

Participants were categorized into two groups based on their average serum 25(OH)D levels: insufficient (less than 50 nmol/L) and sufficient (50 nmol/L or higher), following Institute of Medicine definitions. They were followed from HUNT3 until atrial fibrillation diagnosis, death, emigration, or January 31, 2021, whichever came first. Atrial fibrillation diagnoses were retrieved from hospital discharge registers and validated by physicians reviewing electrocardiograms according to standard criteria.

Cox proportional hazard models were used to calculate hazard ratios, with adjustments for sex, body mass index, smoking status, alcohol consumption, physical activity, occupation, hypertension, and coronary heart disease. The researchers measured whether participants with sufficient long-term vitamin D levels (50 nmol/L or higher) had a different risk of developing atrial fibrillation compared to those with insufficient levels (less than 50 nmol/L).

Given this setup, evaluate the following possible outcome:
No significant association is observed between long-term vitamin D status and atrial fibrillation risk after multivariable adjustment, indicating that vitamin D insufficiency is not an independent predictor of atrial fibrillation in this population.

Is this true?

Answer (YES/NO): NO